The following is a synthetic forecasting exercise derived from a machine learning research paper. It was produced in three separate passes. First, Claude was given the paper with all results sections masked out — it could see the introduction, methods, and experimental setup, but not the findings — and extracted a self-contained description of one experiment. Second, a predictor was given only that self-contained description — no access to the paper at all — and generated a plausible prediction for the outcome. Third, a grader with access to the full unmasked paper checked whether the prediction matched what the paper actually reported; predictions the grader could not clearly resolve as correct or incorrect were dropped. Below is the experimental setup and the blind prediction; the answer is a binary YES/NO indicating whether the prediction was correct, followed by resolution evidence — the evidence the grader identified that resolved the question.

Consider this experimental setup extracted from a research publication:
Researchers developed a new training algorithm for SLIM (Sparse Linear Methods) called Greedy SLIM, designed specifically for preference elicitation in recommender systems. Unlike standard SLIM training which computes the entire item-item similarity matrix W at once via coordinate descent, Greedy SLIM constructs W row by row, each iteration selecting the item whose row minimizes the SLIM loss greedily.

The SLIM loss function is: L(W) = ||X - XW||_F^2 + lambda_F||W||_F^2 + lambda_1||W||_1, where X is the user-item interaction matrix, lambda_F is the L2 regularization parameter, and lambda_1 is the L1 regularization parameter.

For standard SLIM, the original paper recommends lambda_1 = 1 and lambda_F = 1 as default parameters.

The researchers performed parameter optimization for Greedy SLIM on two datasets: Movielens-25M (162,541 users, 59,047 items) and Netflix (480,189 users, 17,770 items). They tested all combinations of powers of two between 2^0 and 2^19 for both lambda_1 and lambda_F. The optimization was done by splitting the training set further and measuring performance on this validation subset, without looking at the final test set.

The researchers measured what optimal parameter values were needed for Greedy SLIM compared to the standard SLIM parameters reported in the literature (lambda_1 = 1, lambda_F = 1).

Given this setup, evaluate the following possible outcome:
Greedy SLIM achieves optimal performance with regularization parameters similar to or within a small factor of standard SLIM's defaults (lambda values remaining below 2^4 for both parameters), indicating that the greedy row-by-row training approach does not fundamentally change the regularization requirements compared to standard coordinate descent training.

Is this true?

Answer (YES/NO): NO